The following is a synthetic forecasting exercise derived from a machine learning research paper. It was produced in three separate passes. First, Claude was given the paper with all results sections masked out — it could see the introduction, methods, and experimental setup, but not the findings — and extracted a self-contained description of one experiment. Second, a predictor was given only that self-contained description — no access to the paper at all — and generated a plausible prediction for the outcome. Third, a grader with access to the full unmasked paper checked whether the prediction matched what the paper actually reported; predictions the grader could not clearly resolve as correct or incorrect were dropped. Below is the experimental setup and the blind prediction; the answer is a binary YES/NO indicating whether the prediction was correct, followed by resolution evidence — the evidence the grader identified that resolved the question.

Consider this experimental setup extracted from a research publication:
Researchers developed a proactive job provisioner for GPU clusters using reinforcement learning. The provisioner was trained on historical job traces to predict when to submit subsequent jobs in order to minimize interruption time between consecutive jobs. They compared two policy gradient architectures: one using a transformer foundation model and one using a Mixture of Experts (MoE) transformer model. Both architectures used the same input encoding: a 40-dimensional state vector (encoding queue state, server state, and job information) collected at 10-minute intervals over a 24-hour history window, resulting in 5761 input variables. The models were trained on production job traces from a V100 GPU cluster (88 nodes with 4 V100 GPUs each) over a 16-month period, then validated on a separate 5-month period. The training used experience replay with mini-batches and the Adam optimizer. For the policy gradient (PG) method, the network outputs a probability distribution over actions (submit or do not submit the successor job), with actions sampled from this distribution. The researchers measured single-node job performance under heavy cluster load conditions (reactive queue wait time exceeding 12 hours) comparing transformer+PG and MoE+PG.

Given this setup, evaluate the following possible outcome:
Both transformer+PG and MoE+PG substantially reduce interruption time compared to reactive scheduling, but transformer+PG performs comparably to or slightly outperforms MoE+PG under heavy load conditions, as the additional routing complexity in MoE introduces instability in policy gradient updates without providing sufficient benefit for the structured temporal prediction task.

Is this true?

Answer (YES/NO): NO